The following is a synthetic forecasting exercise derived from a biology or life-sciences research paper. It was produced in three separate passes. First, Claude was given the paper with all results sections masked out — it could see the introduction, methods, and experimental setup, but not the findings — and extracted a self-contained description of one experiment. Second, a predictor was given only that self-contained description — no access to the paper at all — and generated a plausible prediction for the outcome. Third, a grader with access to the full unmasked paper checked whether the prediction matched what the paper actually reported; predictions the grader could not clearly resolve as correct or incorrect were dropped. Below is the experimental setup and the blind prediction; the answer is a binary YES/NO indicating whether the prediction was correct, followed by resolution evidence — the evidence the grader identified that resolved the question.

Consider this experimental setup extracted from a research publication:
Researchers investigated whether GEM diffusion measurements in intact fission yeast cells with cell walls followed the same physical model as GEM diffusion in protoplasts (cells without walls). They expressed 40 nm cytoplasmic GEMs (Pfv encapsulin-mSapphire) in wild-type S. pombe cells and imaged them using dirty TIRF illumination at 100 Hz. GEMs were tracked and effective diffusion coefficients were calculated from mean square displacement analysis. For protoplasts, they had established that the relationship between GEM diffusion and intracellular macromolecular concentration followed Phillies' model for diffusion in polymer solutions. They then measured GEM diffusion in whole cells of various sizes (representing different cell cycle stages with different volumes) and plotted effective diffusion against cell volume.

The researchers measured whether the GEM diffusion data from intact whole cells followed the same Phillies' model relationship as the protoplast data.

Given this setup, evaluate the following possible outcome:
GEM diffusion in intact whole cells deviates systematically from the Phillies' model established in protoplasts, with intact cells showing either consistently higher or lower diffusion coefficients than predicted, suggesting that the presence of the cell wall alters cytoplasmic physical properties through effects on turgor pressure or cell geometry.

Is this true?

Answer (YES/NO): NO